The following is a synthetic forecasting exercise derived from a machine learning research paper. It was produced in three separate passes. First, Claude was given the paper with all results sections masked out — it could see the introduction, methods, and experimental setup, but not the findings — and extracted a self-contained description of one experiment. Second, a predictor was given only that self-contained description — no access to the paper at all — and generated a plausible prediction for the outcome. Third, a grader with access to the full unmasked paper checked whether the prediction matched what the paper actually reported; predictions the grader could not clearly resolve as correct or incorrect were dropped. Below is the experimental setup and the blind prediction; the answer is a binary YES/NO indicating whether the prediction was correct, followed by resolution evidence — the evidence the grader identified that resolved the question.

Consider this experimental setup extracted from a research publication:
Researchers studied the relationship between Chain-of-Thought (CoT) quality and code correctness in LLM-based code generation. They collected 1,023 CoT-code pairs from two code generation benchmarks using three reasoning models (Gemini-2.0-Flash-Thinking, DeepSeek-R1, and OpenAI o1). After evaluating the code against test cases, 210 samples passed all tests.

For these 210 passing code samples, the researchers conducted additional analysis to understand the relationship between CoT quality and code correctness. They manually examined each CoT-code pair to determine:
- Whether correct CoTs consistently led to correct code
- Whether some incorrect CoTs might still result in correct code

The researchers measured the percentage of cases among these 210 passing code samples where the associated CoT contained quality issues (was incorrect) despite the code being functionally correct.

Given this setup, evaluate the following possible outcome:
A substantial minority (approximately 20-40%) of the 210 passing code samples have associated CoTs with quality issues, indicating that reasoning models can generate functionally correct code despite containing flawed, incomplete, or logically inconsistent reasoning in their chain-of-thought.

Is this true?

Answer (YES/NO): NO